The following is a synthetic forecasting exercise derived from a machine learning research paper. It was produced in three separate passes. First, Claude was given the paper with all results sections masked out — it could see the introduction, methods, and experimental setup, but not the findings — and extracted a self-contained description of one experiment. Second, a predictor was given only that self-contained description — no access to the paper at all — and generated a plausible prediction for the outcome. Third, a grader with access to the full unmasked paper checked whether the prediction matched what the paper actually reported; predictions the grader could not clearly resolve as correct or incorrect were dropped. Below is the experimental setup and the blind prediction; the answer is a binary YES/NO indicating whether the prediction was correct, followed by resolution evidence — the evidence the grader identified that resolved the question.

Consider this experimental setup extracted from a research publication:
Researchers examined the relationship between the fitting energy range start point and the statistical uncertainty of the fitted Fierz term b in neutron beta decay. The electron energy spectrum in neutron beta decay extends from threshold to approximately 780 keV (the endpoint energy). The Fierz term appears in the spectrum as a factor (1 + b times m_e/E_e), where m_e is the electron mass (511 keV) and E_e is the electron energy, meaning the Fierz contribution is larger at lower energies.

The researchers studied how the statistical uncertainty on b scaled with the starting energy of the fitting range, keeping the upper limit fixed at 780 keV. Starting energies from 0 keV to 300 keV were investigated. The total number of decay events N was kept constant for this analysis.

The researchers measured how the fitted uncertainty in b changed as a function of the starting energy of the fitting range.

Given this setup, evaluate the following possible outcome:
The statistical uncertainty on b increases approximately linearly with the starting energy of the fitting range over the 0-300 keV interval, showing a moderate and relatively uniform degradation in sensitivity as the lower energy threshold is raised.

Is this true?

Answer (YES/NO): NO